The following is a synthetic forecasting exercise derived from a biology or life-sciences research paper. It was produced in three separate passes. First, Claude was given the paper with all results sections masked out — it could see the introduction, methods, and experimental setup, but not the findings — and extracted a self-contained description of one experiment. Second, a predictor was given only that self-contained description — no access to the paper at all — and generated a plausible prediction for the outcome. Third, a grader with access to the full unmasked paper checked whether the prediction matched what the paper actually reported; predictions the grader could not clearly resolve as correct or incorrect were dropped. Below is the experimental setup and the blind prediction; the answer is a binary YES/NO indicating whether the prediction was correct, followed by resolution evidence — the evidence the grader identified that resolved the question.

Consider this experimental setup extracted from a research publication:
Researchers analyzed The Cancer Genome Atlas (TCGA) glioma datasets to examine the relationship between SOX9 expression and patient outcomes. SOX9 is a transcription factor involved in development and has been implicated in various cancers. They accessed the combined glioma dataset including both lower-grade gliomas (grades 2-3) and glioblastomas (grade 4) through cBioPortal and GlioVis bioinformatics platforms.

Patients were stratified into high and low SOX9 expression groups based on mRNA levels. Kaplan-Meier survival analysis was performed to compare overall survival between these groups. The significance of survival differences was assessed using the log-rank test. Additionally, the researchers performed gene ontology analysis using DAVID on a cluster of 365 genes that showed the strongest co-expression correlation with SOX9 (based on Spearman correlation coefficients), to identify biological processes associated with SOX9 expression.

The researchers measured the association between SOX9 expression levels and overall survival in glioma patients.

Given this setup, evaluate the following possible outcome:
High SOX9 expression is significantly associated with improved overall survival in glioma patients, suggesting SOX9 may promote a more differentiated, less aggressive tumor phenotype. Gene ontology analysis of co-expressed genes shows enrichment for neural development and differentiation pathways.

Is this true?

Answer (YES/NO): NO